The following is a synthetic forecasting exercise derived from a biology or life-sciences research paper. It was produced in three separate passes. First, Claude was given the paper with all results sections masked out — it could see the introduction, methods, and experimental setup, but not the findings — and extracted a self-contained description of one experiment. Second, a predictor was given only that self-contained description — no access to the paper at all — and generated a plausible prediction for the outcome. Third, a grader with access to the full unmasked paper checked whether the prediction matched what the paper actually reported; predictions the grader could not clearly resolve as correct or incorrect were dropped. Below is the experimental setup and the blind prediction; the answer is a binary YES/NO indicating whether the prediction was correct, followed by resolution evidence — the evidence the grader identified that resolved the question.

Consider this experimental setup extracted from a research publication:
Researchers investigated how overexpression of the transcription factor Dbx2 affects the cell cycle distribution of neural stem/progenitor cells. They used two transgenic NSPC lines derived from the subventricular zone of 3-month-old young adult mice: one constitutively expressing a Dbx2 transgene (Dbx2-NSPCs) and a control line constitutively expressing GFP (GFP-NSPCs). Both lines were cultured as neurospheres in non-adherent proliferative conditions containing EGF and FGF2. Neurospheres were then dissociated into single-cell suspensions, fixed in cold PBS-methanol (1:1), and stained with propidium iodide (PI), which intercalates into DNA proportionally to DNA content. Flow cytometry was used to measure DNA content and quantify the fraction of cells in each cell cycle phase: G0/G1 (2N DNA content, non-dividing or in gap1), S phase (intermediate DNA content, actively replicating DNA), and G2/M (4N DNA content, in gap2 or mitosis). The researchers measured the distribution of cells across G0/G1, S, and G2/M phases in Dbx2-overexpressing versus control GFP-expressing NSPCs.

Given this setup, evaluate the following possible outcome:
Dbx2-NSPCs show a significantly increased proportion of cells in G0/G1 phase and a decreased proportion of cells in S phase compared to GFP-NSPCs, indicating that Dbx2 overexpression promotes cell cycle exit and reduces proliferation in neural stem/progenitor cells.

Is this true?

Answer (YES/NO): NO